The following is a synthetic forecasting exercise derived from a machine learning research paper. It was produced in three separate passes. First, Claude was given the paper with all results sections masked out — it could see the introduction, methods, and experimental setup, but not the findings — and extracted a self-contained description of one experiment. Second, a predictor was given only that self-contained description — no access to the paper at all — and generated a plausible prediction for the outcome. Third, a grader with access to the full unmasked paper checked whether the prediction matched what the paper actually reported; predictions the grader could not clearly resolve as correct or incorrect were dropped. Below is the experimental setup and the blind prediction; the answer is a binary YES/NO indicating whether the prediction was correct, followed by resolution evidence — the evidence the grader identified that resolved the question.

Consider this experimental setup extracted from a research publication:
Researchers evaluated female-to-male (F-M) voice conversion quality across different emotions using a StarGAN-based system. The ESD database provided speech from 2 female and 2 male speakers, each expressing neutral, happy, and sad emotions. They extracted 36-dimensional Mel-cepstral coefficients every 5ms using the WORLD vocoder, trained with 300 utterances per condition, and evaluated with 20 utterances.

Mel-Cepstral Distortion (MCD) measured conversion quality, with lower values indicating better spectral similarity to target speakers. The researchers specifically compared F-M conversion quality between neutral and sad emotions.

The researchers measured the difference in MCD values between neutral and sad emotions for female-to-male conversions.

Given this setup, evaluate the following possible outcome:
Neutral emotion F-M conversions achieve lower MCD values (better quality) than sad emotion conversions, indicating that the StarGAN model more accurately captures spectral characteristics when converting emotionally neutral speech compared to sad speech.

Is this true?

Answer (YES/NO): YES